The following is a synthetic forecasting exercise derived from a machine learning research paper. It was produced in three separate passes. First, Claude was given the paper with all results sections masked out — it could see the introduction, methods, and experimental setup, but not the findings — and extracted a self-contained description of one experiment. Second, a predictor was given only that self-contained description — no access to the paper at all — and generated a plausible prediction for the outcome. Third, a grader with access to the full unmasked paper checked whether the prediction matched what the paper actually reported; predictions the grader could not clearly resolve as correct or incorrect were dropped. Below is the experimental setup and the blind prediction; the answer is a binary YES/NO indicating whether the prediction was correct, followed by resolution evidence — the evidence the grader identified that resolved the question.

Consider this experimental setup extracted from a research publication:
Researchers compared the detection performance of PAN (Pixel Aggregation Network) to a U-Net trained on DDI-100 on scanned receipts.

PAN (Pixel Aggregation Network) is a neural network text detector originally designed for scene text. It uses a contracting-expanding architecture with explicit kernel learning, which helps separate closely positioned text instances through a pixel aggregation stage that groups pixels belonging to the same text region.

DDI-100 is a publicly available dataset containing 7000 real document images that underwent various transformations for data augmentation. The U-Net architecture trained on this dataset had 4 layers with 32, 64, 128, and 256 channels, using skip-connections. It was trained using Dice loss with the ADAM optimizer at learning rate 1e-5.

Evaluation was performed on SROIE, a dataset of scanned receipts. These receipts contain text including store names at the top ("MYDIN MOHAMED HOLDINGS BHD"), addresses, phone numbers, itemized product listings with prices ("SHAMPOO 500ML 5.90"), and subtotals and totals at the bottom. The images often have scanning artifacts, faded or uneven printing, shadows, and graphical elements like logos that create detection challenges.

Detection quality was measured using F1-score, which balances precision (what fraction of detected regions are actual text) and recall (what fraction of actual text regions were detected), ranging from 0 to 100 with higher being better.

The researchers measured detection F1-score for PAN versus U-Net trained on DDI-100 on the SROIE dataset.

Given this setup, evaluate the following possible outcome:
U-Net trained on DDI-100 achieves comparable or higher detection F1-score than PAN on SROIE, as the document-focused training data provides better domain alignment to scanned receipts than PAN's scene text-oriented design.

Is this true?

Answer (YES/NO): YES